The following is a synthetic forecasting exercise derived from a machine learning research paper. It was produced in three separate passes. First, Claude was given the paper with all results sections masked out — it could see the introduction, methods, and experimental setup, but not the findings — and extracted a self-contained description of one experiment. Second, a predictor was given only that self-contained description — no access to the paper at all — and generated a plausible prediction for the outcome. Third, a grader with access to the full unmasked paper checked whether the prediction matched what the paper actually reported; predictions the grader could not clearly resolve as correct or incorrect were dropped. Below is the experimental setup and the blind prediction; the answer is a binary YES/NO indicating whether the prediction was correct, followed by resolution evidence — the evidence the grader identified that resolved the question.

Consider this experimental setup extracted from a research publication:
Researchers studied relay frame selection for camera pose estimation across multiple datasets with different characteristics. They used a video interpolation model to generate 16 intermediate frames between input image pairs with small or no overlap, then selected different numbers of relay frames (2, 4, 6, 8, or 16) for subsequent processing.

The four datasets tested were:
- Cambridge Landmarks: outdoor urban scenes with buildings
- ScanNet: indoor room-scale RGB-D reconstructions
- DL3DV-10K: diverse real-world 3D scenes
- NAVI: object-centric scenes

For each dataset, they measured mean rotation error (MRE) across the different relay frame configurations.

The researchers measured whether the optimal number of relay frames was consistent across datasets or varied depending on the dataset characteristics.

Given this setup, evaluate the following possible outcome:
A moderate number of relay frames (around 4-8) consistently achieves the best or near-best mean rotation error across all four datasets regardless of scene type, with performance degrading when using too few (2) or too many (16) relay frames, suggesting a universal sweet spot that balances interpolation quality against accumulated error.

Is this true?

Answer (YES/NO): NO